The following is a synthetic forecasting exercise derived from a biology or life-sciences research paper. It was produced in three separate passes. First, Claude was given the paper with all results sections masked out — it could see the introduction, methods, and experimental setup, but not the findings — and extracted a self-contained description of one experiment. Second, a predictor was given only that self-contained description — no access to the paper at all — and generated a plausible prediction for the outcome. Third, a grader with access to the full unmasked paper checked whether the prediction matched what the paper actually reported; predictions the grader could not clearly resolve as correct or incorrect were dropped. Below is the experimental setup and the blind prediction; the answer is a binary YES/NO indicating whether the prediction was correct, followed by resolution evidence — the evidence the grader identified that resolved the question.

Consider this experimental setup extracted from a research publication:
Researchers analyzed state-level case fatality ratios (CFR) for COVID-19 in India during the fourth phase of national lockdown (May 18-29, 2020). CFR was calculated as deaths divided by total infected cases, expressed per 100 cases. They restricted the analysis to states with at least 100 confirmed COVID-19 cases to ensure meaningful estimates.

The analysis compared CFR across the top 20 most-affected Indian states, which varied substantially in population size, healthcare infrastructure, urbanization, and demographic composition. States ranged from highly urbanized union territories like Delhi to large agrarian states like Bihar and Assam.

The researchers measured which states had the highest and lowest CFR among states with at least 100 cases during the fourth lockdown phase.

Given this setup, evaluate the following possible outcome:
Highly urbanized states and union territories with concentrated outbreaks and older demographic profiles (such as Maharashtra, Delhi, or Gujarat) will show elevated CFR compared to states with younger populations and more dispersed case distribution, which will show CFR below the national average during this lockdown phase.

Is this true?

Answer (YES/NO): NO